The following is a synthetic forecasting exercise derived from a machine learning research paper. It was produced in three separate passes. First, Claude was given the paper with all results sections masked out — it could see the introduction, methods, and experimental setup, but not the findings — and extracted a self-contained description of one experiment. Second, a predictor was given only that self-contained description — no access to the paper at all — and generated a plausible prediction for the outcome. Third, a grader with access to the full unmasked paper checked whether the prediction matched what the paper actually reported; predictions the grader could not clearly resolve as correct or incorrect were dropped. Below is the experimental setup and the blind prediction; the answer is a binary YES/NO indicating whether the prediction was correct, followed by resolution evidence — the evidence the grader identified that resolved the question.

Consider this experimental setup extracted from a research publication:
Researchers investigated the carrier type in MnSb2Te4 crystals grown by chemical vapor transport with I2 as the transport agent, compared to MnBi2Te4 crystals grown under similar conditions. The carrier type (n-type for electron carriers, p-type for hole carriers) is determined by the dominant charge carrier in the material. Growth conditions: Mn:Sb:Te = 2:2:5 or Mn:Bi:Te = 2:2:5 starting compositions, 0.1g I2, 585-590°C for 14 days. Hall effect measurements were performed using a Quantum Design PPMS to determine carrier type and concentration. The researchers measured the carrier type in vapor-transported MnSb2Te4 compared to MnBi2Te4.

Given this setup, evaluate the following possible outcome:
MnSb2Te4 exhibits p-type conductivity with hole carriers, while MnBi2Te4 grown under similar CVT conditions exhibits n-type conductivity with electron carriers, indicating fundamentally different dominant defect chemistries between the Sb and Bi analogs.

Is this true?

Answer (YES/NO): YES